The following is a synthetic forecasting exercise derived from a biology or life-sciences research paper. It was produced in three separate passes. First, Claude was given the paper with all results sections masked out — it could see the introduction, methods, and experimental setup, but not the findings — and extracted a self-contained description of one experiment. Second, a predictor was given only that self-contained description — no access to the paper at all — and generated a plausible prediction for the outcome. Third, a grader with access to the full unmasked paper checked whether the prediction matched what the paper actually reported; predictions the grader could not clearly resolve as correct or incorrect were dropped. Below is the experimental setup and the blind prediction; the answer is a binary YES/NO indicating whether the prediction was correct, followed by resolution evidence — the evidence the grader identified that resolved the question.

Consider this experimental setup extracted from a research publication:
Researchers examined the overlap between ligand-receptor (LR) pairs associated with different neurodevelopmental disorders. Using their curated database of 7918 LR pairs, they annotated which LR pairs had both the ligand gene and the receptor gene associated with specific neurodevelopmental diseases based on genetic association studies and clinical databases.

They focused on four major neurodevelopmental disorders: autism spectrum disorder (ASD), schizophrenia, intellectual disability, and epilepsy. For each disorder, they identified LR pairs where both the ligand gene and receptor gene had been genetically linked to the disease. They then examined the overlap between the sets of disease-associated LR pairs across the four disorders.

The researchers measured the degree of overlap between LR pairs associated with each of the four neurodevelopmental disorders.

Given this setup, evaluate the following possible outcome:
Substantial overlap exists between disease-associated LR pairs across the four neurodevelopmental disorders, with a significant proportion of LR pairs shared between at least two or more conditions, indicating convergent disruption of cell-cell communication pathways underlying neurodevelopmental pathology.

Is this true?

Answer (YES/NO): NO